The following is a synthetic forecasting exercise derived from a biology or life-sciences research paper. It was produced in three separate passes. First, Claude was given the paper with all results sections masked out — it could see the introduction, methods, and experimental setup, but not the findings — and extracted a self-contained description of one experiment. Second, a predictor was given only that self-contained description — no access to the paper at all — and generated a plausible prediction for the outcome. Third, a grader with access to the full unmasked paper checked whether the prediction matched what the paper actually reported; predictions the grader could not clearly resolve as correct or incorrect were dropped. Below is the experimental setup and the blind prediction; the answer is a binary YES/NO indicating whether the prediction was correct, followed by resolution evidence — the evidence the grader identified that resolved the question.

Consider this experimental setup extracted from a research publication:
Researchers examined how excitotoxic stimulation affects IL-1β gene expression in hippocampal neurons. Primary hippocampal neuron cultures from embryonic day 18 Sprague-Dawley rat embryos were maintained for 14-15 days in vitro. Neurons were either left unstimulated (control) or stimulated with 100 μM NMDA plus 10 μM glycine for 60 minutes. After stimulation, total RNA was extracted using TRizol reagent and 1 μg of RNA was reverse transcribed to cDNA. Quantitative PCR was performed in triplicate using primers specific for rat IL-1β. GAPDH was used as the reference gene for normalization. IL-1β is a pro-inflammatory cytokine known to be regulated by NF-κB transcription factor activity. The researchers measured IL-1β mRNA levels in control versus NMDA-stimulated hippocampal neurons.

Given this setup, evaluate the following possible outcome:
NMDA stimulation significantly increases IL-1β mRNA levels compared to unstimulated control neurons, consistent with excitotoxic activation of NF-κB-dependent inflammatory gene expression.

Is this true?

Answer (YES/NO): YES